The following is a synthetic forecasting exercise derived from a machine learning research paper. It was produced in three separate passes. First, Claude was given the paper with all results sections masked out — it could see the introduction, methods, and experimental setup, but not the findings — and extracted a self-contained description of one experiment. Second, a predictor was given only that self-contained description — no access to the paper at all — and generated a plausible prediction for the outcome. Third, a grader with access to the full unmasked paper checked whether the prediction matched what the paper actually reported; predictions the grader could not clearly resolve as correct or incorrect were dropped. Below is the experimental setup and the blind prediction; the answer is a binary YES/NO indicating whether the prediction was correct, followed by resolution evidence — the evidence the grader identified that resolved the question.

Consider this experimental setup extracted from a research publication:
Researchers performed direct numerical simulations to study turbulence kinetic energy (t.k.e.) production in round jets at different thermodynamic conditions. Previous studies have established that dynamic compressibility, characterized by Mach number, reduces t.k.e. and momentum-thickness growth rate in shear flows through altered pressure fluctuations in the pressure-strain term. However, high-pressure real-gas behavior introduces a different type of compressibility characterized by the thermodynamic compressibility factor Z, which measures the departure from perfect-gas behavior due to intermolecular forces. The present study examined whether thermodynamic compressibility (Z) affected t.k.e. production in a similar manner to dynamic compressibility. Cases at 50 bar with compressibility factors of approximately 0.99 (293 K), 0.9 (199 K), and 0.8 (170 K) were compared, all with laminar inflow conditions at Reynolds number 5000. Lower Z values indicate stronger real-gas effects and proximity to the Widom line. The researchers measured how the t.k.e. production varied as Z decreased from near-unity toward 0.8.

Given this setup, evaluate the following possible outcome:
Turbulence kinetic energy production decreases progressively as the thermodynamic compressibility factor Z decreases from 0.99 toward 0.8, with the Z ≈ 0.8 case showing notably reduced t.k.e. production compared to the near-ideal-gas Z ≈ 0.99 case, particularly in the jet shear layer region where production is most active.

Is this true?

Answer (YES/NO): NO